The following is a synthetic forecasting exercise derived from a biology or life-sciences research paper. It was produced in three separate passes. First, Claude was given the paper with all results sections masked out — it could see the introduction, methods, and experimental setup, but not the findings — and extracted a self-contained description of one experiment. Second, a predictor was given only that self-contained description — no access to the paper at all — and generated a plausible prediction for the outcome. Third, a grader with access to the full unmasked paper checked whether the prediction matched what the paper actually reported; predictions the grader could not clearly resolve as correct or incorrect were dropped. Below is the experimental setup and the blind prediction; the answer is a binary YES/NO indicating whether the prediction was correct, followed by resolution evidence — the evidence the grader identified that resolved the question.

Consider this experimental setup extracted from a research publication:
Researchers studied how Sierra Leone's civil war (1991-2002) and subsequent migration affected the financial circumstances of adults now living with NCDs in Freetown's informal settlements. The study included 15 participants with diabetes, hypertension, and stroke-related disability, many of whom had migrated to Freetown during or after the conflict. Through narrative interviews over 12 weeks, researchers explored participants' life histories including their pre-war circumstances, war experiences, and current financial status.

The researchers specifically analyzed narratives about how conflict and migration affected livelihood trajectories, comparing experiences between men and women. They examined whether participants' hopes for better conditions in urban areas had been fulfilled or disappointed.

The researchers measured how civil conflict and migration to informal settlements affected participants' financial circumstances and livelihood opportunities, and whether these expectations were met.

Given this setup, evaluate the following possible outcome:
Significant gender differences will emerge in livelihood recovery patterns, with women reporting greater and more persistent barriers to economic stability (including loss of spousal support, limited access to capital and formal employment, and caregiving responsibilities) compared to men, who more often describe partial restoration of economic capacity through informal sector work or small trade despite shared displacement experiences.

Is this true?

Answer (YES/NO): NO